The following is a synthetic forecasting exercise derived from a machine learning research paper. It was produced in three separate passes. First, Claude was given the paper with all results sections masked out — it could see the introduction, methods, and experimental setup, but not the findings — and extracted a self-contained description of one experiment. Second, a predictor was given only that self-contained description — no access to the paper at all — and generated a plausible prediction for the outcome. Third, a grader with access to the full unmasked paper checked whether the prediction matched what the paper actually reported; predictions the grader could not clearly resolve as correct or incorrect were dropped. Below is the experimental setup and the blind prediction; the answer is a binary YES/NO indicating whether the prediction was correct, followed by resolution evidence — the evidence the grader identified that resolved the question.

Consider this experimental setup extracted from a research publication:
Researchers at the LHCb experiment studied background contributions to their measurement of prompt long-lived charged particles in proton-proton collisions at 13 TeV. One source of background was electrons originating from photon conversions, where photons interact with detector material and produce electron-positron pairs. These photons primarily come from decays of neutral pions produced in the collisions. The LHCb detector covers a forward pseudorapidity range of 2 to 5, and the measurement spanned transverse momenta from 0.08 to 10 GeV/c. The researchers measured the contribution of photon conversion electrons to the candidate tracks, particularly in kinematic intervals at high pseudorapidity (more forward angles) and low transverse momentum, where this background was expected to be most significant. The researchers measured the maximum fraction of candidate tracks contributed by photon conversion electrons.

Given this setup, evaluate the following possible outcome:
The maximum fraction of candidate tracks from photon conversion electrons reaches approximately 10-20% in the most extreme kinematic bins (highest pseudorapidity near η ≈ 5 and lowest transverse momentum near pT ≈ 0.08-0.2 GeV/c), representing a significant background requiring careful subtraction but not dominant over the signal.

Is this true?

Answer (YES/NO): YES